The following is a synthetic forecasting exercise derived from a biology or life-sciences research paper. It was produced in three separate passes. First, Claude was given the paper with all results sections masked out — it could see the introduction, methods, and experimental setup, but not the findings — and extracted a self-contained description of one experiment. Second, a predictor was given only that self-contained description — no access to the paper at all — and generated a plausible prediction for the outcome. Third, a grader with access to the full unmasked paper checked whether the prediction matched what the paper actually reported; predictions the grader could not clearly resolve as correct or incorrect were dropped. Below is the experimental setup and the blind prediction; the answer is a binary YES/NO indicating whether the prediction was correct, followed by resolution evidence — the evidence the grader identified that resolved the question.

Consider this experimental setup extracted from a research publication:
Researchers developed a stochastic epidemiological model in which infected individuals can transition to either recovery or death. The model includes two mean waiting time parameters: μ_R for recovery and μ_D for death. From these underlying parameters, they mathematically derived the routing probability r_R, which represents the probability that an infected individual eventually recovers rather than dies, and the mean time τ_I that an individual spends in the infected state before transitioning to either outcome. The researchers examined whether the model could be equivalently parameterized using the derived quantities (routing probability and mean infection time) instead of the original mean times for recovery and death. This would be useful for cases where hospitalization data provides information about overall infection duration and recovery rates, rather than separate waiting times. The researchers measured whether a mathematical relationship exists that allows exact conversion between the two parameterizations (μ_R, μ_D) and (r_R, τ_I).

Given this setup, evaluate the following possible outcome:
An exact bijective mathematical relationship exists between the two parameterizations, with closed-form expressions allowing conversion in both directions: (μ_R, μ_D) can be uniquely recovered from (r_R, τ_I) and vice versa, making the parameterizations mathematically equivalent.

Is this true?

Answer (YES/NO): YES